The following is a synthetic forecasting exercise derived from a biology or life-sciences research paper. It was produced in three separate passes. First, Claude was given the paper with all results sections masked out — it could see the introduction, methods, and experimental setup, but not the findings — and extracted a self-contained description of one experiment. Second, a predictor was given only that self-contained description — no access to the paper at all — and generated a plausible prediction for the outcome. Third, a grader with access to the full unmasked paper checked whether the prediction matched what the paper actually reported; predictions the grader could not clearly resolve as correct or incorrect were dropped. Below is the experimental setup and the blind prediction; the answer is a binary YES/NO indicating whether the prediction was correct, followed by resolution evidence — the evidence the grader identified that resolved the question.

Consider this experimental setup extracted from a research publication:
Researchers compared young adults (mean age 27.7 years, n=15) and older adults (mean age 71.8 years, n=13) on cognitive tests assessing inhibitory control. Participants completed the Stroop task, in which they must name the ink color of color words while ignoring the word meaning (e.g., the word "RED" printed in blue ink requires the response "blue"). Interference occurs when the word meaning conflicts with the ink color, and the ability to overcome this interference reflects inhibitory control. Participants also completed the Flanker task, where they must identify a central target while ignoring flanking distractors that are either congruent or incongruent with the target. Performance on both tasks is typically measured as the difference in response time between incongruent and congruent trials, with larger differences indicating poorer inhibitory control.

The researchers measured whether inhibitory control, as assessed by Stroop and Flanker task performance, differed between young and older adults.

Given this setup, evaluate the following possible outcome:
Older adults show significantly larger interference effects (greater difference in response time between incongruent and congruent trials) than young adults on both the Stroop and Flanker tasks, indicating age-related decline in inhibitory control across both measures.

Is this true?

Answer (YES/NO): NO